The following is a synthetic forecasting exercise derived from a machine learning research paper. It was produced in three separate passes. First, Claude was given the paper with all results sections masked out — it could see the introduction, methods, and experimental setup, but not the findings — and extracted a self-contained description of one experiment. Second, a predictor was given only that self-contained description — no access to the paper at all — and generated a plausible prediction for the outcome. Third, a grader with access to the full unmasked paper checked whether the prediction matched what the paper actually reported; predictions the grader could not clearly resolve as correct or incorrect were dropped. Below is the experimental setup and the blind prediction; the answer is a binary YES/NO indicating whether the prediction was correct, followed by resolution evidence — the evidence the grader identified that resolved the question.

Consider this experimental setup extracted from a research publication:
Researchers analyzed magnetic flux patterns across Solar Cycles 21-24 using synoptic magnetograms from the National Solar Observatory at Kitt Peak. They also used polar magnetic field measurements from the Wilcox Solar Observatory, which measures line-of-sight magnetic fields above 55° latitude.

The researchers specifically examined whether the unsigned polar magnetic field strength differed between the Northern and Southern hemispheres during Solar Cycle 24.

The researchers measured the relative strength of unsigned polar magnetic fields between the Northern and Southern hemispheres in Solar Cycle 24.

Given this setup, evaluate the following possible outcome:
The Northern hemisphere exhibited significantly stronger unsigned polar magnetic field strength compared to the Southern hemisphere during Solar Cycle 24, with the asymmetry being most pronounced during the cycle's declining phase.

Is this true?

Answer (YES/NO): NO